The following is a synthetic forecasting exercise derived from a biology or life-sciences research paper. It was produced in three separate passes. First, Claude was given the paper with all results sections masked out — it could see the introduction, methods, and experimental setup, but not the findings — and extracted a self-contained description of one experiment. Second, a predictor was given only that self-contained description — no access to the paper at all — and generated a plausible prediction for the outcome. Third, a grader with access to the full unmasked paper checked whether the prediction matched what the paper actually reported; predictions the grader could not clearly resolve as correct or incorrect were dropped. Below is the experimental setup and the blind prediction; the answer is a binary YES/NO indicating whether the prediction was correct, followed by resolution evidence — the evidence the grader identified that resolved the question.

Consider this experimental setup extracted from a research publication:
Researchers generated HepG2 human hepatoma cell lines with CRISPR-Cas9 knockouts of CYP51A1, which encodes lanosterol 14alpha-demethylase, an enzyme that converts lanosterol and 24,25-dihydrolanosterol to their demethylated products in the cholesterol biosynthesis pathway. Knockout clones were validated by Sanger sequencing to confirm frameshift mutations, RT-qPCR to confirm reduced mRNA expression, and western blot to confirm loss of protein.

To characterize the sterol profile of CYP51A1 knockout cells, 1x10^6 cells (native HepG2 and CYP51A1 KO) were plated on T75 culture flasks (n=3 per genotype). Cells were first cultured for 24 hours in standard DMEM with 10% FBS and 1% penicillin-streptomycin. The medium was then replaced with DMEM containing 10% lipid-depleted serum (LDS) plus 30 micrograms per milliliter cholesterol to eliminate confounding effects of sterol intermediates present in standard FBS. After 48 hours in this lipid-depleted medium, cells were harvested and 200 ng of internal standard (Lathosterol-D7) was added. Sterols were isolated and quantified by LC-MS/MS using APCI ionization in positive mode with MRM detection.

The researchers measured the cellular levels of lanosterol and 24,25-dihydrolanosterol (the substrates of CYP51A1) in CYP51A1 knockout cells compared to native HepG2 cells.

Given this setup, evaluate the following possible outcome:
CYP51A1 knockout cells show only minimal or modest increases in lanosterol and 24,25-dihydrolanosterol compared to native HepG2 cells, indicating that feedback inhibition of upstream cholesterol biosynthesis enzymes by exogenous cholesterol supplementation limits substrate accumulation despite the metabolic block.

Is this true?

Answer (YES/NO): NO